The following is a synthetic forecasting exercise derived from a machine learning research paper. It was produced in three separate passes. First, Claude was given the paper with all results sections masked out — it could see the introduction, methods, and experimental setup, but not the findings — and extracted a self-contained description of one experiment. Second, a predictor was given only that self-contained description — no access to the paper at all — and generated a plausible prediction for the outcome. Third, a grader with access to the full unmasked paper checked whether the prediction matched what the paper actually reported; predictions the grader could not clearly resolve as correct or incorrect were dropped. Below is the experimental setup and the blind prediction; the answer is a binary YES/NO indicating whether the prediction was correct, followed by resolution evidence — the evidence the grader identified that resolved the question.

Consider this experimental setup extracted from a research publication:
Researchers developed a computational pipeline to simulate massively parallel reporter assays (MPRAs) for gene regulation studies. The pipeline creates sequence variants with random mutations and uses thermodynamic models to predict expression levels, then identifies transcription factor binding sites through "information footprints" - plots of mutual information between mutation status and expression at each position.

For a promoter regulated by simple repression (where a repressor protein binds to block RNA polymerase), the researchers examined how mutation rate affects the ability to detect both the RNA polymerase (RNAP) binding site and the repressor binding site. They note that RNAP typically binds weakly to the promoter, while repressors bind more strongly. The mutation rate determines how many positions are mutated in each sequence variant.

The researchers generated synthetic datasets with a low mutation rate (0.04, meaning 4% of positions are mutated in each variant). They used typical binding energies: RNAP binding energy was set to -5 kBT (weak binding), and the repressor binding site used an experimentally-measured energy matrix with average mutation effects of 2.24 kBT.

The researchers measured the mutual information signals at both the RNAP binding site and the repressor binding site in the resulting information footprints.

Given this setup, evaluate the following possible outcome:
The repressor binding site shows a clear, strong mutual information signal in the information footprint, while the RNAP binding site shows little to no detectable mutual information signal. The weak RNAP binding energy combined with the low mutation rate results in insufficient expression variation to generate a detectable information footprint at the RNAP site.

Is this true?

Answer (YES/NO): YES